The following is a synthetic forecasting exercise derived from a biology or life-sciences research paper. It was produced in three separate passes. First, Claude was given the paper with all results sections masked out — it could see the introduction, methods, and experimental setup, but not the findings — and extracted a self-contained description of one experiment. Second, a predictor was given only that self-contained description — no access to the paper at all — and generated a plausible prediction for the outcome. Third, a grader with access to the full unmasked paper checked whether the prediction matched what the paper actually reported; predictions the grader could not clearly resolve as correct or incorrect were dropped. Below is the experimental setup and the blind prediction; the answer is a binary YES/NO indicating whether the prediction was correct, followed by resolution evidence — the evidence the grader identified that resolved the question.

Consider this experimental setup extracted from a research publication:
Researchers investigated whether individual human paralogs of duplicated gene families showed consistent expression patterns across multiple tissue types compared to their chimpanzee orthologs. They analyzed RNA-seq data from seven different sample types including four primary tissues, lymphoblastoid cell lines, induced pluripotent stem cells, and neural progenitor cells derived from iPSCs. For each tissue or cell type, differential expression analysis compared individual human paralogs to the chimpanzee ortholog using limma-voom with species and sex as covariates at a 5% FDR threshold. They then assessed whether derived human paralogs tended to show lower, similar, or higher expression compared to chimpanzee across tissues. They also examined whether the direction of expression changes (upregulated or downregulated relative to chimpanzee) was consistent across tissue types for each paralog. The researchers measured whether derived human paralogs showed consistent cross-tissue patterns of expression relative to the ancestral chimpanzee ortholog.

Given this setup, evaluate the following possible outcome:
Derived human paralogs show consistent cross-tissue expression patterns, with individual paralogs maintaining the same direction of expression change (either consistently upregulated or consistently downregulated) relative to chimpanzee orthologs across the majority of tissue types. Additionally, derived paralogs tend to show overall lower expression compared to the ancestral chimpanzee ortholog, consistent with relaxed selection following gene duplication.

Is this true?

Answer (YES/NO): NO